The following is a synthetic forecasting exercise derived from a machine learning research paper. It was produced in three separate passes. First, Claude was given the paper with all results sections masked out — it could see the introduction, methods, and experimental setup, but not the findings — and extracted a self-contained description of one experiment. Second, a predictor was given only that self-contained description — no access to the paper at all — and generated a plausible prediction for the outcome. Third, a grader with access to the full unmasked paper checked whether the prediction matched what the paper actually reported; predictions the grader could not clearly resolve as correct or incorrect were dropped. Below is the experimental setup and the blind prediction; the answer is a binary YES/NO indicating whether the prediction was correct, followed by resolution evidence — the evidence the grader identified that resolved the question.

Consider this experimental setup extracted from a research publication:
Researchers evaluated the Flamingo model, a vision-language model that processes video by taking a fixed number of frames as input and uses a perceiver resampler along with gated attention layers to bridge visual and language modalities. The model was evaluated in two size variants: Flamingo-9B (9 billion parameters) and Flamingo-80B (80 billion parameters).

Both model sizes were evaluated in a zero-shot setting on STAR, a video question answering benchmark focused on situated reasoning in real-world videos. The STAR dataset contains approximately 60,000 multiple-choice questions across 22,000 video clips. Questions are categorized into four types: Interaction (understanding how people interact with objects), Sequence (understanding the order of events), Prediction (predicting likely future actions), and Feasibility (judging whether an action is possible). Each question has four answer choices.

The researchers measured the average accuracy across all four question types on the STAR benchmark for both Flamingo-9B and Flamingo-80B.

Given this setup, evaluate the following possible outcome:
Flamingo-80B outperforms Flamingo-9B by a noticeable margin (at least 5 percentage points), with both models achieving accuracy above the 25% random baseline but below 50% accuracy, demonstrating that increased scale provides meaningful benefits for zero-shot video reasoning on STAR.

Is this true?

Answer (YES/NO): NO